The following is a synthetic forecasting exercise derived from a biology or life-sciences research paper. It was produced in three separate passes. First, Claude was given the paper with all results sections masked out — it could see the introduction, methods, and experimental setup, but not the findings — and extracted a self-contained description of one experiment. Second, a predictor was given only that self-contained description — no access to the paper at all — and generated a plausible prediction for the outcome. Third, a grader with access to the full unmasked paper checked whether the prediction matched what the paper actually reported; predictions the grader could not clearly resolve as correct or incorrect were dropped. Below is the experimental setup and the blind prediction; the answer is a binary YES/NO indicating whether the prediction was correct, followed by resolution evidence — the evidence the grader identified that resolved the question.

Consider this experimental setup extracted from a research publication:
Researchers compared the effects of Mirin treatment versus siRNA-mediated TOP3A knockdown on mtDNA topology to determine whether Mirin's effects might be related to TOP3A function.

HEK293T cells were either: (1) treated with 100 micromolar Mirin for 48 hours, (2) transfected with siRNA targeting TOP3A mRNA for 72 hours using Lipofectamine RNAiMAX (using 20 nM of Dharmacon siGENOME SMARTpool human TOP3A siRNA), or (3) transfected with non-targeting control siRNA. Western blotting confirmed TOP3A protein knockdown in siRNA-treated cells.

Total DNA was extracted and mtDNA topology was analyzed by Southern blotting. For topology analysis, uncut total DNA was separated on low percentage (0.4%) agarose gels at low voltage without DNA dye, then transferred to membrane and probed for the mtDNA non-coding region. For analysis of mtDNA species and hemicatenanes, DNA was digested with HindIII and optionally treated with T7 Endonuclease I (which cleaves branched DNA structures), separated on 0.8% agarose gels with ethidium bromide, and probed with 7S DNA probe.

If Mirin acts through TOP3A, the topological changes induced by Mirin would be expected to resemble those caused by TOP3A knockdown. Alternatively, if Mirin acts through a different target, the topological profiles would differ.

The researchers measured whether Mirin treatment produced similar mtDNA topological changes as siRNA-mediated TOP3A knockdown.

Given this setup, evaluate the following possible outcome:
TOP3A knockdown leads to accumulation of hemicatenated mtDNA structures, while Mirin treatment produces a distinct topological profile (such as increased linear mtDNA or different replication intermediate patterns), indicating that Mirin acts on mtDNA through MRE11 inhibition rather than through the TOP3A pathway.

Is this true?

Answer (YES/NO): NO